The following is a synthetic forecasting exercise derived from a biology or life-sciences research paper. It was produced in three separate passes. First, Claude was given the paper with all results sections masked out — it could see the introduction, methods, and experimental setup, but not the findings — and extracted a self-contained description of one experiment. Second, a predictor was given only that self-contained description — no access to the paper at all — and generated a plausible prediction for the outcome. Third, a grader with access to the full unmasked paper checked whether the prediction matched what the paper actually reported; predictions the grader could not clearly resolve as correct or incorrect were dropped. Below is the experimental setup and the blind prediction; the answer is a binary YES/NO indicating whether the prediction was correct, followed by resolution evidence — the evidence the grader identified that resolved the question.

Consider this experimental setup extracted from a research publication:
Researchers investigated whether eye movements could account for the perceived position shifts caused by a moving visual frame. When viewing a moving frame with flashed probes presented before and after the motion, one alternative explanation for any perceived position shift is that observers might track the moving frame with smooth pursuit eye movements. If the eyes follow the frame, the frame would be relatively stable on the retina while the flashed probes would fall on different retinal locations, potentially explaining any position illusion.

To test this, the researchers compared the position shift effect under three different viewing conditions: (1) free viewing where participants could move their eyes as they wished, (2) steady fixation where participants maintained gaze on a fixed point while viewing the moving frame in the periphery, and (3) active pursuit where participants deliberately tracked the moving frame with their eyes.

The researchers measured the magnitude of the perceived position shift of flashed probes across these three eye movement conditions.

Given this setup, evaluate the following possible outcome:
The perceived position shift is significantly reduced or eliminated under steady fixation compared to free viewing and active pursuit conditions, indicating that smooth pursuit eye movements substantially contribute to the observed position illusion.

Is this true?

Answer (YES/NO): NO